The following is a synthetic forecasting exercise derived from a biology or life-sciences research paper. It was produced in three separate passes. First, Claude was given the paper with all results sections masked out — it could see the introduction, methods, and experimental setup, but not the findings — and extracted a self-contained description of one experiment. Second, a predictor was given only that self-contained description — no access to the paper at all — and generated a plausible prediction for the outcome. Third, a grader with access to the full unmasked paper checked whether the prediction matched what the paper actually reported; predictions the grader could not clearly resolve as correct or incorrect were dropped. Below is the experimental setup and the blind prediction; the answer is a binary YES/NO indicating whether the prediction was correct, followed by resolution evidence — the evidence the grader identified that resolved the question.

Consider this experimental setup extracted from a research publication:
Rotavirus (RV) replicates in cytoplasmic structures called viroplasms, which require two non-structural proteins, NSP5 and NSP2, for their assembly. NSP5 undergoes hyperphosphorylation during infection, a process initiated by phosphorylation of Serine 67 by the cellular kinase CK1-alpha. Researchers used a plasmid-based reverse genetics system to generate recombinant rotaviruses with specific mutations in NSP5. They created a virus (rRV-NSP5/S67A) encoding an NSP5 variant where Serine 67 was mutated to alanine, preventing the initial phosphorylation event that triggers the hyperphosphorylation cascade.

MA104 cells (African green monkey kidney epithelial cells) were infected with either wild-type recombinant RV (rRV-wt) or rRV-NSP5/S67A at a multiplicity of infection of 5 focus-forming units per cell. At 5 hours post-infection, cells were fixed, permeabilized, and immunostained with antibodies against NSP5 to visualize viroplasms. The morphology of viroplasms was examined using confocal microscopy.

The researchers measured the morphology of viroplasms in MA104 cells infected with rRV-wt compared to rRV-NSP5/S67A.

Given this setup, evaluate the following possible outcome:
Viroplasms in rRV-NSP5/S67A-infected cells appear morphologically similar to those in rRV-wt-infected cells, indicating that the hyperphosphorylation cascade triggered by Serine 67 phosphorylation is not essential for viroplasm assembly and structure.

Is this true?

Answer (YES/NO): NO